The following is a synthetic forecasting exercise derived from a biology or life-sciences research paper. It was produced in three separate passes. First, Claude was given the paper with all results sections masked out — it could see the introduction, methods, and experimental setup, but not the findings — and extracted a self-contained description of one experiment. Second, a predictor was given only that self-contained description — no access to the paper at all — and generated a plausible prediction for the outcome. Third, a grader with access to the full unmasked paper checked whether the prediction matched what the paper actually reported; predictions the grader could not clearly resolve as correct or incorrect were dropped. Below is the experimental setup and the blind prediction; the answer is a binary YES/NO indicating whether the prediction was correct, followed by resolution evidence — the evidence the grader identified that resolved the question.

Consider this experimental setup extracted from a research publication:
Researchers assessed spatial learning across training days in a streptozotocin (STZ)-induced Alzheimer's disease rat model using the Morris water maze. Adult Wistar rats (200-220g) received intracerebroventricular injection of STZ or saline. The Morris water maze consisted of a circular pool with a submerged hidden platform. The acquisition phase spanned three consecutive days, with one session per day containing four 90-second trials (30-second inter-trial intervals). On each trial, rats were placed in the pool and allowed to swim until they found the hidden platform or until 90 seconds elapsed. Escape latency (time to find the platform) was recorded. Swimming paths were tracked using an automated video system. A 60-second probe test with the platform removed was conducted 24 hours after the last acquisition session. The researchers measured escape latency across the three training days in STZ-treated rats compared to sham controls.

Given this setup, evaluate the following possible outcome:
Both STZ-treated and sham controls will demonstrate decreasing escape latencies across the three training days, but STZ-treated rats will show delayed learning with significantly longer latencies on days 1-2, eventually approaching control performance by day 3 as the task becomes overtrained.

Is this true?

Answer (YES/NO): NO